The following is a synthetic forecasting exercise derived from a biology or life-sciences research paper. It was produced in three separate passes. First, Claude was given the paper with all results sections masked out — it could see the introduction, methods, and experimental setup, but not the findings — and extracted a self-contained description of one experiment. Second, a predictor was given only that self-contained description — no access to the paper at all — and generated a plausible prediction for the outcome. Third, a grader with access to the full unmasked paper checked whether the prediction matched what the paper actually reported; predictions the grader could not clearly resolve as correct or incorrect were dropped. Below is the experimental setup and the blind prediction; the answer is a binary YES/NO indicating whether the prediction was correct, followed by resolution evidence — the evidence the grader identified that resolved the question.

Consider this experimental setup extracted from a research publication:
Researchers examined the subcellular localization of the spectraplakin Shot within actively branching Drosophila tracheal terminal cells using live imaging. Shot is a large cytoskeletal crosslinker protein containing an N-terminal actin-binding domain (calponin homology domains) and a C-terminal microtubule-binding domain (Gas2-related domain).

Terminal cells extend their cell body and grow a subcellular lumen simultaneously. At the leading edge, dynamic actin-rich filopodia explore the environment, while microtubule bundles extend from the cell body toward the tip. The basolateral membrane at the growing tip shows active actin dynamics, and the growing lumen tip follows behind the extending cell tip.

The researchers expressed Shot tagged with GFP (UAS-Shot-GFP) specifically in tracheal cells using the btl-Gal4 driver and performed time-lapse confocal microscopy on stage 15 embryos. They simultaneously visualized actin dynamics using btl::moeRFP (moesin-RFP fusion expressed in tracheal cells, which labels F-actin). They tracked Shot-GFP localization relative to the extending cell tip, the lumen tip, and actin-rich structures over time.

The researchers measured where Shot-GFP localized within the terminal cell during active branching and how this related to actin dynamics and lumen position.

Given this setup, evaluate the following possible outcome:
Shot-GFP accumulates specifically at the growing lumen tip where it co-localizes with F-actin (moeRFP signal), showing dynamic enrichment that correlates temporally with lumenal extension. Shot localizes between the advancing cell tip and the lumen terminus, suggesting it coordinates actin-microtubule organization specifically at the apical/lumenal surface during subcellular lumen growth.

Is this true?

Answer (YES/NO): NO